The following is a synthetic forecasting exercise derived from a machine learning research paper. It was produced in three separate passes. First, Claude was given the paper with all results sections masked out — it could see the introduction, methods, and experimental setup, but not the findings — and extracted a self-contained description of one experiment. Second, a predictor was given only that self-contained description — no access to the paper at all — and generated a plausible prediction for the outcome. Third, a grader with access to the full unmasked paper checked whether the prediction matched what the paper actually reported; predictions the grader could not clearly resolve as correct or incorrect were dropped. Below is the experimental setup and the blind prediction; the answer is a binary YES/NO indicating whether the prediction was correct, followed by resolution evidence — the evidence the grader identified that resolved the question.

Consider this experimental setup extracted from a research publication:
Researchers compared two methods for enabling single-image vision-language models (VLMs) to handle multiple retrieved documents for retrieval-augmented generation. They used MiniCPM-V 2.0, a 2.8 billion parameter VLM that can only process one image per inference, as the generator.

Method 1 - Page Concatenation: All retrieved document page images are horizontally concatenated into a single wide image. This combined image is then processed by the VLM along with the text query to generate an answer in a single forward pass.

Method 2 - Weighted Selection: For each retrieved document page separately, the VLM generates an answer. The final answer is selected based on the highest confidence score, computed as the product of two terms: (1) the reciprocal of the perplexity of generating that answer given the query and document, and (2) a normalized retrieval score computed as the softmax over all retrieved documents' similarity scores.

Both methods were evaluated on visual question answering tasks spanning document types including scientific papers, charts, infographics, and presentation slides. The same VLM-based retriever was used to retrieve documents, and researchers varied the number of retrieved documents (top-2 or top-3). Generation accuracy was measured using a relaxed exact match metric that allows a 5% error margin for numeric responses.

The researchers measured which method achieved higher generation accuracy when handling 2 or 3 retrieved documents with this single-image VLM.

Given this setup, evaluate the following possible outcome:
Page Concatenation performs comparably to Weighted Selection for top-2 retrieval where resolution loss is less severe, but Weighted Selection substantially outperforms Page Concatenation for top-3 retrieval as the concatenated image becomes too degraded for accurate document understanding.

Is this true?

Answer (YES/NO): NO